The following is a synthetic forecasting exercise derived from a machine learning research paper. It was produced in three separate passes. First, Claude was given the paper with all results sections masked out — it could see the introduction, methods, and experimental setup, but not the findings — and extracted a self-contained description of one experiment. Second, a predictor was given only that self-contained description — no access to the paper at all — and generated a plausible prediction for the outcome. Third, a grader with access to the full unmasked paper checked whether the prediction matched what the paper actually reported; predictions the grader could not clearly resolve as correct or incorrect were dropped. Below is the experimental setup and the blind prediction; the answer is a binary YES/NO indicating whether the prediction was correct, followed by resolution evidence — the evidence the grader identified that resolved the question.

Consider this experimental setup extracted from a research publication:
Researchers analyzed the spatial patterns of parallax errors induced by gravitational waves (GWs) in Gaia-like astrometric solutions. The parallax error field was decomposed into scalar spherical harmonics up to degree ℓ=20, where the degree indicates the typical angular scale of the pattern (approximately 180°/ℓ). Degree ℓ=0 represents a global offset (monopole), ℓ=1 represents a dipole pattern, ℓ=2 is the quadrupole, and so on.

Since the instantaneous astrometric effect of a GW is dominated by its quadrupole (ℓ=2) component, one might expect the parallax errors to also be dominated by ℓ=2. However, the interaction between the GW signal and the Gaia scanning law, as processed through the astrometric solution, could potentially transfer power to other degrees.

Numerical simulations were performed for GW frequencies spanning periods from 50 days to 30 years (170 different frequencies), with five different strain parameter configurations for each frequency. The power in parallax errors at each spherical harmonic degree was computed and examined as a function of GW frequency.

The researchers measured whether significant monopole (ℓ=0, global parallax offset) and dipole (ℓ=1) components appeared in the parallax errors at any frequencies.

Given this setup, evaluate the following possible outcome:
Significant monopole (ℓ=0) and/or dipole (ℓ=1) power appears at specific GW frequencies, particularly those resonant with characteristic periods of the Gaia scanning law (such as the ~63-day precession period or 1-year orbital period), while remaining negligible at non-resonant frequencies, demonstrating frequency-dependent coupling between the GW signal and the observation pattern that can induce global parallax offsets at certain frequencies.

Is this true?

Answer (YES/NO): YES